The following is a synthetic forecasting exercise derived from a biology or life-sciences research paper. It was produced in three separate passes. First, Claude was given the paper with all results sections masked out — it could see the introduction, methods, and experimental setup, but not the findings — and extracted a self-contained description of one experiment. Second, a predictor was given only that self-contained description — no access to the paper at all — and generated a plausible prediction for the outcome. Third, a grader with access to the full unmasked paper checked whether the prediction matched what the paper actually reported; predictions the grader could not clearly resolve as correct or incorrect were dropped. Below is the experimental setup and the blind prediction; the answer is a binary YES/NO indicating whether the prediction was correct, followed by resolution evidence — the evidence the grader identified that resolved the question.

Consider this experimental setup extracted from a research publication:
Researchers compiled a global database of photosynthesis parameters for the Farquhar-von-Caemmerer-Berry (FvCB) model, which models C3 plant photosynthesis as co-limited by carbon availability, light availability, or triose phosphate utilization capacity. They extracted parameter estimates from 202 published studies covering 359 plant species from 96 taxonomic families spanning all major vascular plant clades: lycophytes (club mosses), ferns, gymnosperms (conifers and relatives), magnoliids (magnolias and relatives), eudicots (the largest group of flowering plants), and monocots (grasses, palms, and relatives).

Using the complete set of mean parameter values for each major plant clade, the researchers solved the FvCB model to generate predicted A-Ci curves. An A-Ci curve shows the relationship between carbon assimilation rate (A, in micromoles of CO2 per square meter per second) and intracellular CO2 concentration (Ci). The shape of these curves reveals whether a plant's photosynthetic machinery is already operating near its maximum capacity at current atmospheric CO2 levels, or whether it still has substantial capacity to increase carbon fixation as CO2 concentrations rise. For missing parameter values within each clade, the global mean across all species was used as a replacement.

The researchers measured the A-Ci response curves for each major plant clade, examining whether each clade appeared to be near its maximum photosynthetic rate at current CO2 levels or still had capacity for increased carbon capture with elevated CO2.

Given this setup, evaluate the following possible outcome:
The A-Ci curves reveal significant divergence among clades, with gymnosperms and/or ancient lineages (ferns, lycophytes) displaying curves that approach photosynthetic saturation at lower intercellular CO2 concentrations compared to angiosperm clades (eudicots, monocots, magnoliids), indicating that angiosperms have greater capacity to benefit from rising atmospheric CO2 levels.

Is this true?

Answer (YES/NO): NO